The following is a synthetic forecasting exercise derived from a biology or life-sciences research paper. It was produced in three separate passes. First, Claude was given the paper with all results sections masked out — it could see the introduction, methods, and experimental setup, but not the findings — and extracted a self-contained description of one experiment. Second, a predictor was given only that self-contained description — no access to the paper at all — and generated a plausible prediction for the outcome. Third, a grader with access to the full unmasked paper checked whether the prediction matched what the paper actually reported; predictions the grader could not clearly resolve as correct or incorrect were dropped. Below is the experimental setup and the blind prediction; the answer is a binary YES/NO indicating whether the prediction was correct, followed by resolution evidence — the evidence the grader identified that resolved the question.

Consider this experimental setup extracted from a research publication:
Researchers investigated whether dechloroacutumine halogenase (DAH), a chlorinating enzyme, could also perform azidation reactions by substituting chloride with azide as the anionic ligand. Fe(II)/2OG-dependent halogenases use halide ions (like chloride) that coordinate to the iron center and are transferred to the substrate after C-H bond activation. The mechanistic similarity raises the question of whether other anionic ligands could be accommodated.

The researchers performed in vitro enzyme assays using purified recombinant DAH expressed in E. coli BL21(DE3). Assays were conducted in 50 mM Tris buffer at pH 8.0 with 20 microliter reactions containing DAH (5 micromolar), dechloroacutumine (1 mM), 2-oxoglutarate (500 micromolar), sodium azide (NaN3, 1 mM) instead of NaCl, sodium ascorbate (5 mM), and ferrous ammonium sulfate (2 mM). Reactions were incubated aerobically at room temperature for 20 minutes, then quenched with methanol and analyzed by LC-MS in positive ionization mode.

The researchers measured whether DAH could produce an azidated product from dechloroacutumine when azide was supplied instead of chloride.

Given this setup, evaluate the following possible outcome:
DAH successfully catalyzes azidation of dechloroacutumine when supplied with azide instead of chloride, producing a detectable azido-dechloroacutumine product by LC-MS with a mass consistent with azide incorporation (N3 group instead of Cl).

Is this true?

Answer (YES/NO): YES